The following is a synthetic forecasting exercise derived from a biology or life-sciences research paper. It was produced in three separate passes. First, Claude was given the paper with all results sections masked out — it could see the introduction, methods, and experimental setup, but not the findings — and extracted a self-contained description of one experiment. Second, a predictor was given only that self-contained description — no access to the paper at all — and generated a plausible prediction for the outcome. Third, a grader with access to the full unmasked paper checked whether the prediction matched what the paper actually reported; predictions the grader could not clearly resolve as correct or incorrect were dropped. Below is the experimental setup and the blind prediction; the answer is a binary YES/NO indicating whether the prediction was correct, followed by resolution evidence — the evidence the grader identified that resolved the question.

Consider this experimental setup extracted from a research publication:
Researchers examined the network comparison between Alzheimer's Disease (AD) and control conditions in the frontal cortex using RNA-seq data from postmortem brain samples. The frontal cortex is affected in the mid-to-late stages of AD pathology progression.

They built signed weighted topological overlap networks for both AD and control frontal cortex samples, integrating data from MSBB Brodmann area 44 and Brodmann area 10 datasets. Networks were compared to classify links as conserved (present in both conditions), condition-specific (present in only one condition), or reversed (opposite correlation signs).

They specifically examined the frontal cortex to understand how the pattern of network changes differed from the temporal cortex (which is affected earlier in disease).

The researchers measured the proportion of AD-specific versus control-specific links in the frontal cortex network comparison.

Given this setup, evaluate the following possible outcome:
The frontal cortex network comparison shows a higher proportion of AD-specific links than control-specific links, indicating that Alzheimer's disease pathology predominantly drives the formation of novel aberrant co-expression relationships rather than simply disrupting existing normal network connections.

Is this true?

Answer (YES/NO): NO